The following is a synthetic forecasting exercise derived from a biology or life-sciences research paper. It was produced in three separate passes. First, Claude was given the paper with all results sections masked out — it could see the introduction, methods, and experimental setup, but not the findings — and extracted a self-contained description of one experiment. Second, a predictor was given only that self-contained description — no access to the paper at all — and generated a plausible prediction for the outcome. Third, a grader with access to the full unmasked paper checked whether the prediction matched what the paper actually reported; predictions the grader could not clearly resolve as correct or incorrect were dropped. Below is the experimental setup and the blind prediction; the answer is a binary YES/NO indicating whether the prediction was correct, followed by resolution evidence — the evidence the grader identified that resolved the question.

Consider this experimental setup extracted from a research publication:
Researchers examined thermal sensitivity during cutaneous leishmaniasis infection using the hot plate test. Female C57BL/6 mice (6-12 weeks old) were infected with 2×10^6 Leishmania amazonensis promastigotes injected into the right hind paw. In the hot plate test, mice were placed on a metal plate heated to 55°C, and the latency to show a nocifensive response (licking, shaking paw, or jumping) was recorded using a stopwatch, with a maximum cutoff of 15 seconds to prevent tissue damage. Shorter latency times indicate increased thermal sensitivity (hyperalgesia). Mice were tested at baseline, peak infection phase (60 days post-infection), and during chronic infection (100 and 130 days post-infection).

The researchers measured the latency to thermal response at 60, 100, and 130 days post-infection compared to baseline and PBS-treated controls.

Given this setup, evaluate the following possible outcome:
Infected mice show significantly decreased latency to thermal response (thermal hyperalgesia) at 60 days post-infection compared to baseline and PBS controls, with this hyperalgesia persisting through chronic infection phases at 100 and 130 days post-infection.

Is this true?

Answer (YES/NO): NO